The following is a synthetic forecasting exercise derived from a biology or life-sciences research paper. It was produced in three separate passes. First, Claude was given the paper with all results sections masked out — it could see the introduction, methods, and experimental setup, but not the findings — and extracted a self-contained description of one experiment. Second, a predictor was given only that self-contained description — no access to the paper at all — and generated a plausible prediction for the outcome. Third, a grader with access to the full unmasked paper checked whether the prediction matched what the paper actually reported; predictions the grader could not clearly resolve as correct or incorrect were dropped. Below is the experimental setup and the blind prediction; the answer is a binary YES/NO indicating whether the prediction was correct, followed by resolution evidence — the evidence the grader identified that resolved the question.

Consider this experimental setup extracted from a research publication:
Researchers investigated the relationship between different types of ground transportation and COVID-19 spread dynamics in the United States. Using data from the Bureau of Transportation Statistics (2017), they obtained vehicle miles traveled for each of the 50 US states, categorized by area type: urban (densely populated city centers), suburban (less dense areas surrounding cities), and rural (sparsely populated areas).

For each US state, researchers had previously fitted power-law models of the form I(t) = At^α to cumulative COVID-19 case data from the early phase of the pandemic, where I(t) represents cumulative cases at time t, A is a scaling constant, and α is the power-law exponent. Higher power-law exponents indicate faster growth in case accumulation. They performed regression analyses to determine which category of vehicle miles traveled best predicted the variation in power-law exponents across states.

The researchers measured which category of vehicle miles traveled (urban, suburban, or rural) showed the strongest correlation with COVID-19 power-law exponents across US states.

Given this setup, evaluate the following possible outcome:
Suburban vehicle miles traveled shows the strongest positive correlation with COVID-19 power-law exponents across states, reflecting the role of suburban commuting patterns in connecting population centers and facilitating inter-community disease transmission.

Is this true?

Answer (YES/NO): NO